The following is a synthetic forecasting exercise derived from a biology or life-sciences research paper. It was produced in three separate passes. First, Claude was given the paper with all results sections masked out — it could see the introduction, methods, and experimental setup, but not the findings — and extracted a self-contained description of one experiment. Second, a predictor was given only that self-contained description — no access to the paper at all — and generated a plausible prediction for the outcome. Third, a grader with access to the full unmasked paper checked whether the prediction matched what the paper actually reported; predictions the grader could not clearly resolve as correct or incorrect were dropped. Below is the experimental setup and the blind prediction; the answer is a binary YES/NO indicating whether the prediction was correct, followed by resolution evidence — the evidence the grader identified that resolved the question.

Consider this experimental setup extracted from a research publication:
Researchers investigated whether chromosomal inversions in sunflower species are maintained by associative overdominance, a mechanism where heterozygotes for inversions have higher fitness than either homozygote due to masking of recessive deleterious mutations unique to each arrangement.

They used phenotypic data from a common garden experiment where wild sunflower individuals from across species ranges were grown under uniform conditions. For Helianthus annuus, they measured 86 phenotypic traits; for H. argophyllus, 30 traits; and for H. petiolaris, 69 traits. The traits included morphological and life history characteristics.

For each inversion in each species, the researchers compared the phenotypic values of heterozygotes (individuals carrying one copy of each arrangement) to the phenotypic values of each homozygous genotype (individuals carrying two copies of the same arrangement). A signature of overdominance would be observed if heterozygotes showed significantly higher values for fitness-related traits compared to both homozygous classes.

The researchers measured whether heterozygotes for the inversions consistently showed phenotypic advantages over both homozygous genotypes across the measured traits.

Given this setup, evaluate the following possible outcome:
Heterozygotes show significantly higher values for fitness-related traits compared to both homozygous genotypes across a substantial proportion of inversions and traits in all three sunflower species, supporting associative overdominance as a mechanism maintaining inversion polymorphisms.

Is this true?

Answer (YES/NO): NO